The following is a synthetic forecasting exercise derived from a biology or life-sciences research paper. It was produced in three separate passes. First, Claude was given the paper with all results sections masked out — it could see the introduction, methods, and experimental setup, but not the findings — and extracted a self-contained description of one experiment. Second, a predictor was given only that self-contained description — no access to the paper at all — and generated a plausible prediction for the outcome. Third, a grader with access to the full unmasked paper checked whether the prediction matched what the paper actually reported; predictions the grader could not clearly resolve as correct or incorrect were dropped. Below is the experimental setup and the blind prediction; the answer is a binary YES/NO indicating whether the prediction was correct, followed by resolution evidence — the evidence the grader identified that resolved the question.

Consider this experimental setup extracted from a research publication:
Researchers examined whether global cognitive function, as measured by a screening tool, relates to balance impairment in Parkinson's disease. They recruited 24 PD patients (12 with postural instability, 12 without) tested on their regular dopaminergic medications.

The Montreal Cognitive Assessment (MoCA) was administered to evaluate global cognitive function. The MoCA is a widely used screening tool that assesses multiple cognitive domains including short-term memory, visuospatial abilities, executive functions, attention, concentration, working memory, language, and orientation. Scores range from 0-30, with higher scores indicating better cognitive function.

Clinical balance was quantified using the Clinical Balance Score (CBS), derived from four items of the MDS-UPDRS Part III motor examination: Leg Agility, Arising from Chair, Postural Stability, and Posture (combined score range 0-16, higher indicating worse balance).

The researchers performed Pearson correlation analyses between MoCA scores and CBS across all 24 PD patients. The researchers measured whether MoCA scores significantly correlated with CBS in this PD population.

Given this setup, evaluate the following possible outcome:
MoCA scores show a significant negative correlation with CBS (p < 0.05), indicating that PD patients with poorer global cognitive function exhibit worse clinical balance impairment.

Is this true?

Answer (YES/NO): YES